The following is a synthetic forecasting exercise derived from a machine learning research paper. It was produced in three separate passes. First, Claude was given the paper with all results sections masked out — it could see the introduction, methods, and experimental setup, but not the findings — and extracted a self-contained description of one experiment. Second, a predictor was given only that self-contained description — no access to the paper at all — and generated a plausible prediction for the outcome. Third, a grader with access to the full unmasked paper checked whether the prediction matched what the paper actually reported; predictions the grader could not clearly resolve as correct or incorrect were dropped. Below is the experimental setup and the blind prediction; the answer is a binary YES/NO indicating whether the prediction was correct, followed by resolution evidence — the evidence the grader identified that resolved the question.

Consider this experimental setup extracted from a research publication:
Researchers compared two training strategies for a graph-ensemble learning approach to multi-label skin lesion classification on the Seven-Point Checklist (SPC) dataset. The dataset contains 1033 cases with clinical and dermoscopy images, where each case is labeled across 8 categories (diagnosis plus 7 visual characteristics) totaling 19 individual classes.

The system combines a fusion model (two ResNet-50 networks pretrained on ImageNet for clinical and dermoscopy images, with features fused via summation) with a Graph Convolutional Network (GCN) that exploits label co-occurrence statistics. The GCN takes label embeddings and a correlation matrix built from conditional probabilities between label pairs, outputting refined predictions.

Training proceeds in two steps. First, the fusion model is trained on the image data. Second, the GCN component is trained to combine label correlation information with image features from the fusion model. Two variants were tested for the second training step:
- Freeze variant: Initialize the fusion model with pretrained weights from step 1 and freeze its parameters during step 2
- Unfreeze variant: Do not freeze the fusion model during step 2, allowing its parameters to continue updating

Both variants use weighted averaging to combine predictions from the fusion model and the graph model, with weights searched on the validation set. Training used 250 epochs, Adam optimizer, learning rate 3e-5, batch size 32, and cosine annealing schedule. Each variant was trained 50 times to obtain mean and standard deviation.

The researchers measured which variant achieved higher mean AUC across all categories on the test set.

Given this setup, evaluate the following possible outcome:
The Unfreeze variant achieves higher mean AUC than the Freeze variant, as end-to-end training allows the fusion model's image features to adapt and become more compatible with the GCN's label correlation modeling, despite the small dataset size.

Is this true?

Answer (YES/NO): YES